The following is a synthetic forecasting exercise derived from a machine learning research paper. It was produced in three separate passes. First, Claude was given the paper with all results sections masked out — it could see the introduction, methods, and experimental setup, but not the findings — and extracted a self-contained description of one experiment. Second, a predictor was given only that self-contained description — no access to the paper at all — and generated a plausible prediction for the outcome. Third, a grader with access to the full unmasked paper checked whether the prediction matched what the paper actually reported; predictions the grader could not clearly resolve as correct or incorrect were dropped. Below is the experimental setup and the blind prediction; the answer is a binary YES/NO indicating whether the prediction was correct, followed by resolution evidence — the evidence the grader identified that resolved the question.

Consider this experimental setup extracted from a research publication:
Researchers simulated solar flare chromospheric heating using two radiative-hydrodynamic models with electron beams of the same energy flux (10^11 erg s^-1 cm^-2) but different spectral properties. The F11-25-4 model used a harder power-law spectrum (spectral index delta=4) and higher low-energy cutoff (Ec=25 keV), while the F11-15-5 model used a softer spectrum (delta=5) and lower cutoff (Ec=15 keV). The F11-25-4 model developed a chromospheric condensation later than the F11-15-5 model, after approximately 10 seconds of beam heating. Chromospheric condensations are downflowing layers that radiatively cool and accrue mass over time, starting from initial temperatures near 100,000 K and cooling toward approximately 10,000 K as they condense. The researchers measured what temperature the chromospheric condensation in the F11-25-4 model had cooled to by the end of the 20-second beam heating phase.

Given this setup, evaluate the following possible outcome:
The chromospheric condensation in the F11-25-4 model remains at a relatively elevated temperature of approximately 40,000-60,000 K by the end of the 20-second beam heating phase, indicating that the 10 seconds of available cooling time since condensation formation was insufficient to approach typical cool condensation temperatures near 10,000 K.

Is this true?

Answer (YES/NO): NO